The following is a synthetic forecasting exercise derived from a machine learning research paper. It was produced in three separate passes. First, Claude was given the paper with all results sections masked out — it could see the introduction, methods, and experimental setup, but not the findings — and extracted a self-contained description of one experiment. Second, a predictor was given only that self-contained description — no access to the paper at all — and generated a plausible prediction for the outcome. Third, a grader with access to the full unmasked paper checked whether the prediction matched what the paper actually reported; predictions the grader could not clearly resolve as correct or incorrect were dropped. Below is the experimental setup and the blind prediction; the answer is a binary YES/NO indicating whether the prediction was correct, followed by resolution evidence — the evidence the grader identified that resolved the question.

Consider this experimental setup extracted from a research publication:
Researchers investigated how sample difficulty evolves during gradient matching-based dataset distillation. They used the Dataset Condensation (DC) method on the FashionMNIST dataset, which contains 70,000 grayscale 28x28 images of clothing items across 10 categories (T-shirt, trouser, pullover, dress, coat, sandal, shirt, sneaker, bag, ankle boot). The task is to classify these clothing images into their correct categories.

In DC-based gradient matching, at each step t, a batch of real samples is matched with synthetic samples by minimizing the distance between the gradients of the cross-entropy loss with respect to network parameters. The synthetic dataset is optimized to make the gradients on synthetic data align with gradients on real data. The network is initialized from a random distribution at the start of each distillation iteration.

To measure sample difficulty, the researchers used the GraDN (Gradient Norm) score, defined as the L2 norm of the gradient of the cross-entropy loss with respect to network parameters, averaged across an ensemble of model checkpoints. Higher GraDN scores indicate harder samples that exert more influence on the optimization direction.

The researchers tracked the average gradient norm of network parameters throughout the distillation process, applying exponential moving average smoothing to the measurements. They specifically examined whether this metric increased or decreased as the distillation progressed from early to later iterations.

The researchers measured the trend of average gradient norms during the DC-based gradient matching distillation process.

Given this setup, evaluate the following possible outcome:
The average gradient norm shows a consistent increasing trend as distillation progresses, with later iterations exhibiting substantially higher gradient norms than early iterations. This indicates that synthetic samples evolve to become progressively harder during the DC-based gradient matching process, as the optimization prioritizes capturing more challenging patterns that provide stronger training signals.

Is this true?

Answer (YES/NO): YES